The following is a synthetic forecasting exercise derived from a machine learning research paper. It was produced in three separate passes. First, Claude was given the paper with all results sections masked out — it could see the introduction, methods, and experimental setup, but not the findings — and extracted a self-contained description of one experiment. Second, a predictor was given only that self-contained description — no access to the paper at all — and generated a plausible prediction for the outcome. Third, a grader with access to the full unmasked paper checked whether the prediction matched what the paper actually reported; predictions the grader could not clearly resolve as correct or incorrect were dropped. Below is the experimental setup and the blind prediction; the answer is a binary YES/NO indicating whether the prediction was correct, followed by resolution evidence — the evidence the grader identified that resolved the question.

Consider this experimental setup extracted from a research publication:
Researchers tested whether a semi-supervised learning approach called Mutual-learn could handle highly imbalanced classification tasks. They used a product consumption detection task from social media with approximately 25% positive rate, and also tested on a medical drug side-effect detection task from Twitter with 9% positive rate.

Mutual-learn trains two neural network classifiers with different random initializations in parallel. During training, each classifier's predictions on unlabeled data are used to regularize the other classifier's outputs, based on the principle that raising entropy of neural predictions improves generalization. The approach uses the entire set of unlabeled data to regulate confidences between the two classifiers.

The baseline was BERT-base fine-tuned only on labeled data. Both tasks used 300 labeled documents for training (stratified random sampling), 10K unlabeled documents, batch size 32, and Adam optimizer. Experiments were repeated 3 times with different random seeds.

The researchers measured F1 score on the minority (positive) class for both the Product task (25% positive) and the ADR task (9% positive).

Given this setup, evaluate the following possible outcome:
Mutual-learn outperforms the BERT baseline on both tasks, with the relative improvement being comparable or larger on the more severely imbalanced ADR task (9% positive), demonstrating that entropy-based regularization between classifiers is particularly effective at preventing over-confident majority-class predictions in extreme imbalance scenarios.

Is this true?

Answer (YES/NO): NO